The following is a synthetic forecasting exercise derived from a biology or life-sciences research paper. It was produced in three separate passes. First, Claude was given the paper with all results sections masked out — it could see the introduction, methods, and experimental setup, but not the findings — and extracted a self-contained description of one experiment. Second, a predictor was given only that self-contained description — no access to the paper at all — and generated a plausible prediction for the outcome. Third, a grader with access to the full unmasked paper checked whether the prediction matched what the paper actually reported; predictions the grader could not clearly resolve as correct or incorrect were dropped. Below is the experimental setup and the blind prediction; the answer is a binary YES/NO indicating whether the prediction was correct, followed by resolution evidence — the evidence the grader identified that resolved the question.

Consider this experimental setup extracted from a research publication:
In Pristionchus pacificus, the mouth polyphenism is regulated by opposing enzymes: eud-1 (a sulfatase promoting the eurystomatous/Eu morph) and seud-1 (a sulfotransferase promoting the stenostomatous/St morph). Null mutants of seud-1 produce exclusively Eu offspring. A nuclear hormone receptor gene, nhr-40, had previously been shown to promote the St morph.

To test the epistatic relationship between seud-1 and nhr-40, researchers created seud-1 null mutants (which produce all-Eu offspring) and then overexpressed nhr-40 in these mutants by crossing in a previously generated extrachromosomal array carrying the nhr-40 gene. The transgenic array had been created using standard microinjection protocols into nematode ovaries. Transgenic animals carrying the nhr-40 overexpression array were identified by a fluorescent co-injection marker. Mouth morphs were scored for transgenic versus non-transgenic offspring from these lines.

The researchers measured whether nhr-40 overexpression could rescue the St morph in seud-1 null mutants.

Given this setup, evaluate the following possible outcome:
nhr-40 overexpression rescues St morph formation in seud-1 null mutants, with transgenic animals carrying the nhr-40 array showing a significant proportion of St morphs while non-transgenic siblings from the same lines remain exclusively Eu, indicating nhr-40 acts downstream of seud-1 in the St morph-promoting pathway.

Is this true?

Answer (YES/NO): NO